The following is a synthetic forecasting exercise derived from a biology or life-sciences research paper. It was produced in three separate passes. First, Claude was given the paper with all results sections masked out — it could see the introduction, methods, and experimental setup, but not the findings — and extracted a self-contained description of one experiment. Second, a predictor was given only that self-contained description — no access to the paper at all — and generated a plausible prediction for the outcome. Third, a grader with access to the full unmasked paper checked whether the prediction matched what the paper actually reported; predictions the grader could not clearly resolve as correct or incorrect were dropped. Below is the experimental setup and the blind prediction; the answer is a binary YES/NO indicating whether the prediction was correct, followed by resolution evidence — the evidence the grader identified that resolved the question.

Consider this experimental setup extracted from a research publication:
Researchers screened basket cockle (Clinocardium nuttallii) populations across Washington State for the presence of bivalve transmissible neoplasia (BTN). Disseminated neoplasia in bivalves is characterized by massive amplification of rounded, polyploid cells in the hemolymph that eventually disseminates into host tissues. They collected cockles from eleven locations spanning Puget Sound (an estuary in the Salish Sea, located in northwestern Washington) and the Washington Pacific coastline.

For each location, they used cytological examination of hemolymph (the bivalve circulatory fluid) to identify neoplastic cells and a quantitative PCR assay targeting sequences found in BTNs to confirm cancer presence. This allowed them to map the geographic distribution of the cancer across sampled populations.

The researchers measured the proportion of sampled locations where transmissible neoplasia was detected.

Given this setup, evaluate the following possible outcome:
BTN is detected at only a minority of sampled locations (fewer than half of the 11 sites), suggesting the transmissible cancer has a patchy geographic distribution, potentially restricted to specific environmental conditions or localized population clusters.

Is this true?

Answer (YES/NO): YES